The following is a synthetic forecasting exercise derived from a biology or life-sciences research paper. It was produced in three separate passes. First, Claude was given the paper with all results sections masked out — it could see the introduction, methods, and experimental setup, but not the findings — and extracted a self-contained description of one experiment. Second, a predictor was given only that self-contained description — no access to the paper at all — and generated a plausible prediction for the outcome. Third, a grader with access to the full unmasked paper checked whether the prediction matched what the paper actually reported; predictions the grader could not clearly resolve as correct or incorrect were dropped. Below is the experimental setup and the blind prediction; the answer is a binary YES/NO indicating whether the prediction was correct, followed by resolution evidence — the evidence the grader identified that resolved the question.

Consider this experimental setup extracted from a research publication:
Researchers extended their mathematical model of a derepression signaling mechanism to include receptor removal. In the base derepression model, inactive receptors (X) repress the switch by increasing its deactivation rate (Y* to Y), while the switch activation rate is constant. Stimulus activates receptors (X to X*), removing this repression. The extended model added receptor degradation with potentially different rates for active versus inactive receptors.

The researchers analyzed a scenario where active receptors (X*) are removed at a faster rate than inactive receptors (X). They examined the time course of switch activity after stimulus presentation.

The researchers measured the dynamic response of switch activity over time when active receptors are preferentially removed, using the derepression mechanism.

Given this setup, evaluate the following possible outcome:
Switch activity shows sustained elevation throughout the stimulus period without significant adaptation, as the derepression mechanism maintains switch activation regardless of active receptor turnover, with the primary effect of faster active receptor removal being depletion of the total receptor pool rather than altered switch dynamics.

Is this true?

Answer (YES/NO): YES